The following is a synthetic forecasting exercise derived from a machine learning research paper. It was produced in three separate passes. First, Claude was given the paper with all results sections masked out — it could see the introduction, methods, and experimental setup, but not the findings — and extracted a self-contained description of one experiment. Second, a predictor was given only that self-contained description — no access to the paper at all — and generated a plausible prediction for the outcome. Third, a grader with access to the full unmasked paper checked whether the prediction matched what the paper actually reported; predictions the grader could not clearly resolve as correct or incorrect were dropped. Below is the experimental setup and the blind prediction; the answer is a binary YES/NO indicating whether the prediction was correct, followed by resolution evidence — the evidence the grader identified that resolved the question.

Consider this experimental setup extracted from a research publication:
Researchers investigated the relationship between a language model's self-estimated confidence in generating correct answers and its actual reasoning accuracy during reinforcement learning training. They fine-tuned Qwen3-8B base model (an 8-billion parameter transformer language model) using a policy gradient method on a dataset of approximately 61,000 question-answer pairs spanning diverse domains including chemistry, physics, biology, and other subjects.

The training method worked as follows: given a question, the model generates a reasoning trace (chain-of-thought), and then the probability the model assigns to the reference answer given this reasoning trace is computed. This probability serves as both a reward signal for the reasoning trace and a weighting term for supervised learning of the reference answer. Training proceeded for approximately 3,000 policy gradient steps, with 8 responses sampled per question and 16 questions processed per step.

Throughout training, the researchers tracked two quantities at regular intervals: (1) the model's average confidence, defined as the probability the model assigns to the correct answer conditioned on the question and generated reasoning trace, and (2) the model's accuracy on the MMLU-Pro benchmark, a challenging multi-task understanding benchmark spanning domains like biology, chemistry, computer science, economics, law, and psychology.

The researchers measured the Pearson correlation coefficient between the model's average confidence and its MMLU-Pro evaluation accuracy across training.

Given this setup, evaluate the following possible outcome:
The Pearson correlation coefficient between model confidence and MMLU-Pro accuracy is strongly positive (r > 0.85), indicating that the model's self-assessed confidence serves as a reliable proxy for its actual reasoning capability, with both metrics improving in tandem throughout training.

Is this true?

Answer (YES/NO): NO